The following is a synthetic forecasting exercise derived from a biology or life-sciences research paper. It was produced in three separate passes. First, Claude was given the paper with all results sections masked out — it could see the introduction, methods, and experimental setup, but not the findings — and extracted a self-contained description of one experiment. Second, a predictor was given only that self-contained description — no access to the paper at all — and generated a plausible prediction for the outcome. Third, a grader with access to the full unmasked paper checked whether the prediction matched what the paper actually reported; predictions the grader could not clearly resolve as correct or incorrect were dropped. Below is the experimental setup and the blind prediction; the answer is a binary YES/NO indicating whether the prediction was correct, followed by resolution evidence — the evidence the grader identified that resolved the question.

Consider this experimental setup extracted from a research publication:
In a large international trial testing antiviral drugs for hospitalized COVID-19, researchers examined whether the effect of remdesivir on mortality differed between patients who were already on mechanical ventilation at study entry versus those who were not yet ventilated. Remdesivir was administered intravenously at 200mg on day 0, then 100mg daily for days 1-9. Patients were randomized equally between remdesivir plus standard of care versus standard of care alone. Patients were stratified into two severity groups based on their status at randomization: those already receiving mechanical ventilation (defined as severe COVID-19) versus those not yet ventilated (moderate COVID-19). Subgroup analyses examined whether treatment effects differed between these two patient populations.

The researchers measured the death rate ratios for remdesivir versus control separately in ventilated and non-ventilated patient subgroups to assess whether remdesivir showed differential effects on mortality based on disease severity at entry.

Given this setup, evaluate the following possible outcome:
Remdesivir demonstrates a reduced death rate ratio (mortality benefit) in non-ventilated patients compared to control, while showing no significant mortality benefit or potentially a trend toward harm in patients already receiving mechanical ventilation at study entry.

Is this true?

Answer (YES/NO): NO